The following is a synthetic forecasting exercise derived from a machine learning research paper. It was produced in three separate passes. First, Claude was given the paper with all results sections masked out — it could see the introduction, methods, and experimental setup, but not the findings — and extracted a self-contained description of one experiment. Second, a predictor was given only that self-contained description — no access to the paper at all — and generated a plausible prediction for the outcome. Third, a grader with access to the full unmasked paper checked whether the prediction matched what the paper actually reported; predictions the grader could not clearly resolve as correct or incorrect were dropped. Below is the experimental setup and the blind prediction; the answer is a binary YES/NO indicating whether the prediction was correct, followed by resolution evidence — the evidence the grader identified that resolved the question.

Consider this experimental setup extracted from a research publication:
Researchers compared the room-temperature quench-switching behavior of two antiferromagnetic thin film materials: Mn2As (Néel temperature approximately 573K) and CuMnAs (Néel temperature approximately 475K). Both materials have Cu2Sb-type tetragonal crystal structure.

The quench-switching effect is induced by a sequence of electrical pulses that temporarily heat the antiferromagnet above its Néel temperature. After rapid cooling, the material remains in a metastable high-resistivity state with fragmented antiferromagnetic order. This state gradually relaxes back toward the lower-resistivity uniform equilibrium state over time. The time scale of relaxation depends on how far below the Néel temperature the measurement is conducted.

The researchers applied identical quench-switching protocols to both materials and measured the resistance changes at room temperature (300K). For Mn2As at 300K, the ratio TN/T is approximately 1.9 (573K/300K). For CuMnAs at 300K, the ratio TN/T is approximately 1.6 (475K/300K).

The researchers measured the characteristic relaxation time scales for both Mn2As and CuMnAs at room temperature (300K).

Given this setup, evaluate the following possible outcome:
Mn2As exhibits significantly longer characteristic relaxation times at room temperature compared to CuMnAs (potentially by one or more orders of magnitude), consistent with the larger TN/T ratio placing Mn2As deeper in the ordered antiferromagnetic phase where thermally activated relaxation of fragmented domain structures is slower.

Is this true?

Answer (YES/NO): YES